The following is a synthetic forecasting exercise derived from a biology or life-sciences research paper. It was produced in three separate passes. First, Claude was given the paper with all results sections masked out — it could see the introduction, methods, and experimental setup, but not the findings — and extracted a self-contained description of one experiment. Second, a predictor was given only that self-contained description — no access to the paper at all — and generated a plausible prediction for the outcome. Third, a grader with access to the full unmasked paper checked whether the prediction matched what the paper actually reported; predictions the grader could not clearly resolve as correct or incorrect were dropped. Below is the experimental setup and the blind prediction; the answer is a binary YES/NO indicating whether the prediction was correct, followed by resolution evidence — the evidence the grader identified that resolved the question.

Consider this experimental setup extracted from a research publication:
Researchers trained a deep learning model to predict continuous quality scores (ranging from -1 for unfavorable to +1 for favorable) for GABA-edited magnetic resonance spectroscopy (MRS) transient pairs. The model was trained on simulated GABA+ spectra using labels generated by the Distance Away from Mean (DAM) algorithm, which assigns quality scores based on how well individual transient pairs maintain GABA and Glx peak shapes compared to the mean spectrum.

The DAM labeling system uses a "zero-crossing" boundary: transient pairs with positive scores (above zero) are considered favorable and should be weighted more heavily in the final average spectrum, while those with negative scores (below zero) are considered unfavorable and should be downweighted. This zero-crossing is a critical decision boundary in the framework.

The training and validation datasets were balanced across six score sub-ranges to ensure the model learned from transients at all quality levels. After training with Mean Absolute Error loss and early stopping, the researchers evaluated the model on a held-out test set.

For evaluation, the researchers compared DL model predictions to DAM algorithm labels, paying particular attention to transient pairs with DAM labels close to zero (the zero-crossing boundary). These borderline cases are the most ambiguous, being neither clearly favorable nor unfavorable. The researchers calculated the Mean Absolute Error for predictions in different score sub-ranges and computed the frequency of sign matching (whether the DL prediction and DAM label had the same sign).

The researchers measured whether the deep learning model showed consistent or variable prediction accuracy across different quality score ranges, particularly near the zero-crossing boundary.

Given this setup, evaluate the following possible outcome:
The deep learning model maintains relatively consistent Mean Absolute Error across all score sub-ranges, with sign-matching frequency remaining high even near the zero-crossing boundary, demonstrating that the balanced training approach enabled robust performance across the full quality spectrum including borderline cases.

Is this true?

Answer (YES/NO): NO